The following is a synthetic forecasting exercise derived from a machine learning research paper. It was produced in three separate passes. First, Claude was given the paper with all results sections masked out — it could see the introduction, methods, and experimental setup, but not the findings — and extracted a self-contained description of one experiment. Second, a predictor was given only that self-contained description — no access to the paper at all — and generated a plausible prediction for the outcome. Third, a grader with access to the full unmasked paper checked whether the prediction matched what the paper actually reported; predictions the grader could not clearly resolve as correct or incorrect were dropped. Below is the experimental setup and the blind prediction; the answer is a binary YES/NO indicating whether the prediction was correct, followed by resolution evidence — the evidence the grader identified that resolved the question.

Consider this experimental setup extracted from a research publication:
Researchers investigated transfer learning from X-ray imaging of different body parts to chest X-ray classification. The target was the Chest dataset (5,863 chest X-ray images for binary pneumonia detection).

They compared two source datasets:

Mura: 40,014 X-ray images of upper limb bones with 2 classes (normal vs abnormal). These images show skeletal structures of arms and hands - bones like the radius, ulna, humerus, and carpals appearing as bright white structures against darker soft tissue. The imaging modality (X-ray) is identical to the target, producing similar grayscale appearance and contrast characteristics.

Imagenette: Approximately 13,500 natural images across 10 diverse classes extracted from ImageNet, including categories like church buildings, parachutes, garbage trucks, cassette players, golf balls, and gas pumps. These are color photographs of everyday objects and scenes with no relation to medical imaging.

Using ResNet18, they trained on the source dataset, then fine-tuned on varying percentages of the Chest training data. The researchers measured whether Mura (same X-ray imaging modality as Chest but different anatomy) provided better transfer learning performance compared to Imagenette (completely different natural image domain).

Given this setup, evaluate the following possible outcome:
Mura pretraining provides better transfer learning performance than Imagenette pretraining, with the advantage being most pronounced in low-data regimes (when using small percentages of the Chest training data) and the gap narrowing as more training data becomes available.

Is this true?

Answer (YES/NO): NO